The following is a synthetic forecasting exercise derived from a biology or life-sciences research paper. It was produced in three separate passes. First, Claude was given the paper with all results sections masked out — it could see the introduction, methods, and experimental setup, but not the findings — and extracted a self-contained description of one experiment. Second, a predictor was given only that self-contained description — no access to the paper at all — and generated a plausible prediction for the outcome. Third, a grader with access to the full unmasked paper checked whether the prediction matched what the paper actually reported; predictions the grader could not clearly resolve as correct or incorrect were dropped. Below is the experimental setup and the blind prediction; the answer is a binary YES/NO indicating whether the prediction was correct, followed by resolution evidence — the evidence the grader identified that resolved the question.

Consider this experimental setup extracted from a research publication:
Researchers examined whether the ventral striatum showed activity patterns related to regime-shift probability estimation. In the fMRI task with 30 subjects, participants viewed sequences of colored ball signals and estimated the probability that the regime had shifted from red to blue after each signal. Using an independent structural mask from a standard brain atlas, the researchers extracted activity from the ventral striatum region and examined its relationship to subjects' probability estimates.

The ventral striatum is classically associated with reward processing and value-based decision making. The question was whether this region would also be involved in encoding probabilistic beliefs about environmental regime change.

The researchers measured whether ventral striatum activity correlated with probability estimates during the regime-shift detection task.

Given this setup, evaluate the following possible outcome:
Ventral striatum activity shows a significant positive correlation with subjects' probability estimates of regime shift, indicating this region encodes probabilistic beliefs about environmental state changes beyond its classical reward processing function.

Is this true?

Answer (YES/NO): NO